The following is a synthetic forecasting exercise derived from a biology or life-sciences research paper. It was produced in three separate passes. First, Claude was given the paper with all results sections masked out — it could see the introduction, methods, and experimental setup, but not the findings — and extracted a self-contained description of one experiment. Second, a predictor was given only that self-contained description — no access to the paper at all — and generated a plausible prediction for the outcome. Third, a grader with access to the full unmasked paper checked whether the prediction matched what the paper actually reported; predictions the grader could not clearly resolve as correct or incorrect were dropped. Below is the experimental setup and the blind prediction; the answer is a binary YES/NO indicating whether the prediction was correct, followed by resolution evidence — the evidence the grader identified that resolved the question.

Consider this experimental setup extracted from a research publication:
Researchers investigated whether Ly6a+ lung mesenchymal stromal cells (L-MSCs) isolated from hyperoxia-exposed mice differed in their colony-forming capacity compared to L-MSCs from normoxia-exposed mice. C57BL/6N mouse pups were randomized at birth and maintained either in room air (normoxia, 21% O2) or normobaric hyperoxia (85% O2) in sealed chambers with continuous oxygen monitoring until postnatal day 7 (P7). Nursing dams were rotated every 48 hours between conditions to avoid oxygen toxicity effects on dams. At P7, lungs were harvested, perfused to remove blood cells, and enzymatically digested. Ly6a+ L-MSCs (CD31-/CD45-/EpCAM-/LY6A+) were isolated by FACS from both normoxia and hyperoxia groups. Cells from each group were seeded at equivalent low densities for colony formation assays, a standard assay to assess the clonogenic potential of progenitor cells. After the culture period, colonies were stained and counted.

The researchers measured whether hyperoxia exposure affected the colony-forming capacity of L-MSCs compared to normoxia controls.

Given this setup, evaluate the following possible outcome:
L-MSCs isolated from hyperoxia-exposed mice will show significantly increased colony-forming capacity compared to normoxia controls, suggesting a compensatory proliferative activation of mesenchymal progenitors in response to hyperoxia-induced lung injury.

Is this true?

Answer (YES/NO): NO